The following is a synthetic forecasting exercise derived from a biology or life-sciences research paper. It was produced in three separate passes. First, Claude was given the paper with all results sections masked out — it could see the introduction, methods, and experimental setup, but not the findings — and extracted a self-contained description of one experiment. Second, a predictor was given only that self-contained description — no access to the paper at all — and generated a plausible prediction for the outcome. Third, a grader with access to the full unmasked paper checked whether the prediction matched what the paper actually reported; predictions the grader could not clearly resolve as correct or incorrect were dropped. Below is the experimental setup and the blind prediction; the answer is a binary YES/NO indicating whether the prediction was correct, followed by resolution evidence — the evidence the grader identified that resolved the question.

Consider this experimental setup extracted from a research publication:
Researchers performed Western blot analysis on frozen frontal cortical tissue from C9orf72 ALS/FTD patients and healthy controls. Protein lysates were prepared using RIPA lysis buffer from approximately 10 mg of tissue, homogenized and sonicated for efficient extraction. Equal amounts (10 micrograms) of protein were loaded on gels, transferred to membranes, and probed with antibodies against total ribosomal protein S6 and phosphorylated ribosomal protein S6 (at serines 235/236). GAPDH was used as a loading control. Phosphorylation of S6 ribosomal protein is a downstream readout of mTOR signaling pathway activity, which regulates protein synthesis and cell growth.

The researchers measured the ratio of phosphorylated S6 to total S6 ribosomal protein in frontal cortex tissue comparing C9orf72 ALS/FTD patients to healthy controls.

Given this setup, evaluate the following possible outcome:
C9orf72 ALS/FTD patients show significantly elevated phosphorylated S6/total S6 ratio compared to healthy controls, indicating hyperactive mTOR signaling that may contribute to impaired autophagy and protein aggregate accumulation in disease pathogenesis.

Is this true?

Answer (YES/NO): NO